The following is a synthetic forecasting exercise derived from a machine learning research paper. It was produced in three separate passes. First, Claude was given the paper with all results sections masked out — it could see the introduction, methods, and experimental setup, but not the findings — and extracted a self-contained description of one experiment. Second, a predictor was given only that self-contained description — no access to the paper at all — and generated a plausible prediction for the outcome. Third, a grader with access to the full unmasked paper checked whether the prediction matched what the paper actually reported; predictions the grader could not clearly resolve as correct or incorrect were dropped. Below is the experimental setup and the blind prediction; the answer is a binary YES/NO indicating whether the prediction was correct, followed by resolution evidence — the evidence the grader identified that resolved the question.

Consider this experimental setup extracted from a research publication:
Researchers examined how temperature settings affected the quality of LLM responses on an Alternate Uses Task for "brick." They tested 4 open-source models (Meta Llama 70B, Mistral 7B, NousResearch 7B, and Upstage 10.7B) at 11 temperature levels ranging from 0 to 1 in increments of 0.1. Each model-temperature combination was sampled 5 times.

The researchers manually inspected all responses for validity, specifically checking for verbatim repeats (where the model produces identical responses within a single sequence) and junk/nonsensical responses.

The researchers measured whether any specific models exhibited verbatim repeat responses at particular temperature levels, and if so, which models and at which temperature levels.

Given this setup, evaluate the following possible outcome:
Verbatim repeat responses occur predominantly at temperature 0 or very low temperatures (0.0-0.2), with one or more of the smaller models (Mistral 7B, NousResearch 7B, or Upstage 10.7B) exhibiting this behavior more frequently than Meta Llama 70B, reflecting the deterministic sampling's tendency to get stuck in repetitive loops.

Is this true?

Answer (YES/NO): NO